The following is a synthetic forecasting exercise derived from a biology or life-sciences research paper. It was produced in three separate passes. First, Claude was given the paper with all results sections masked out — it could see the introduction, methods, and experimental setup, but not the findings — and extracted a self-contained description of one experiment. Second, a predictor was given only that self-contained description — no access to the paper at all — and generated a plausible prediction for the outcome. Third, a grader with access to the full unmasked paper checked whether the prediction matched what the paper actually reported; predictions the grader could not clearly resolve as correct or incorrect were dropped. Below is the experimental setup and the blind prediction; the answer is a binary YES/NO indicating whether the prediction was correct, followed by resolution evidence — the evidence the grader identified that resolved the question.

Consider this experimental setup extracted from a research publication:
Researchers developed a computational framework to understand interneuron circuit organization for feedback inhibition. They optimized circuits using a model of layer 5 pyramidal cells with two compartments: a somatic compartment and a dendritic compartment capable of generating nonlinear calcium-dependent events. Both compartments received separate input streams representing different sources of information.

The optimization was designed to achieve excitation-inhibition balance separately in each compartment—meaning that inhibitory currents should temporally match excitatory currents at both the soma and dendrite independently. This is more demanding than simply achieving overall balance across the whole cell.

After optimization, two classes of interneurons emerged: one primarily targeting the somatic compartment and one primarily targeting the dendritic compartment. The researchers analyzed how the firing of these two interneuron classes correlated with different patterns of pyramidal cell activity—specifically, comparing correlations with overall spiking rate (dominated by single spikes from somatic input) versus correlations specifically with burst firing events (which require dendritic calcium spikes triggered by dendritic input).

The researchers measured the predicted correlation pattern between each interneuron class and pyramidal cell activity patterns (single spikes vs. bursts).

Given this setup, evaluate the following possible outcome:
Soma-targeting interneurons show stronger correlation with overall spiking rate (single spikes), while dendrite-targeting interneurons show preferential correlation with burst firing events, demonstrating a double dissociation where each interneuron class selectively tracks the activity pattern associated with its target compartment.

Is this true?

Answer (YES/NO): YES